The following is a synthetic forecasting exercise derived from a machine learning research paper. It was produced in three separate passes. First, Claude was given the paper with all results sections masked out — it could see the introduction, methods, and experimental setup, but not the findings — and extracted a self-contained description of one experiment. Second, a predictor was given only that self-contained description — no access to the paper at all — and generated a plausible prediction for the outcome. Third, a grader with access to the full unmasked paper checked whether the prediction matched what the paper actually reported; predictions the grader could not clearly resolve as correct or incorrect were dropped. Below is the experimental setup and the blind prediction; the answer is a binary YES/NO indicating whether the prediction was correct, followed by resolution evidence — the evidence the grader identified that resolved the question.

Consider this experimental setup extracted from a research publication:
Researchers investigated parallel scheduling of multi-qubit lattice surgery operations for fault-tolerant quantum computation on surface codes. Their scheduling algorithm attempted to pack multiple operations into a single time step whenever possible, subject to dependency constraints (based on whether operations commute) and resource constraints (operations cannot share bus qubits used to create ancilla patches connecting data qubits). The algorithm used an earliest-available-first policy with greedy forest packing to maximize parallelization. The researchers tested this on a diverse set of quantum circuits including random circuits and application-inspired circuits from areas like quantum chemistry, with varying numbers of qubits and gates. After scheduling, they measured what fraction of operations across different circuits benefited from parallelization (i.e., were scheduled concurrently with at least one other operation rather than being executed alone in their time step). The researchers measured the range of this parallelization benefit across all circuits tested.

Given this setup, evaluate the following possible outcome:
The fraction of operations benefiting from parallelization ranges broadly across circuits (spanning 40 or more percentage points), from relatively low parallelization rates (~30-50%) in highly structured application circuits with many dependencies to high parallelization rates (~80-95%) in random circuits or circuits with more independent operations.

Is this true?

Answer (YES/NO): NO